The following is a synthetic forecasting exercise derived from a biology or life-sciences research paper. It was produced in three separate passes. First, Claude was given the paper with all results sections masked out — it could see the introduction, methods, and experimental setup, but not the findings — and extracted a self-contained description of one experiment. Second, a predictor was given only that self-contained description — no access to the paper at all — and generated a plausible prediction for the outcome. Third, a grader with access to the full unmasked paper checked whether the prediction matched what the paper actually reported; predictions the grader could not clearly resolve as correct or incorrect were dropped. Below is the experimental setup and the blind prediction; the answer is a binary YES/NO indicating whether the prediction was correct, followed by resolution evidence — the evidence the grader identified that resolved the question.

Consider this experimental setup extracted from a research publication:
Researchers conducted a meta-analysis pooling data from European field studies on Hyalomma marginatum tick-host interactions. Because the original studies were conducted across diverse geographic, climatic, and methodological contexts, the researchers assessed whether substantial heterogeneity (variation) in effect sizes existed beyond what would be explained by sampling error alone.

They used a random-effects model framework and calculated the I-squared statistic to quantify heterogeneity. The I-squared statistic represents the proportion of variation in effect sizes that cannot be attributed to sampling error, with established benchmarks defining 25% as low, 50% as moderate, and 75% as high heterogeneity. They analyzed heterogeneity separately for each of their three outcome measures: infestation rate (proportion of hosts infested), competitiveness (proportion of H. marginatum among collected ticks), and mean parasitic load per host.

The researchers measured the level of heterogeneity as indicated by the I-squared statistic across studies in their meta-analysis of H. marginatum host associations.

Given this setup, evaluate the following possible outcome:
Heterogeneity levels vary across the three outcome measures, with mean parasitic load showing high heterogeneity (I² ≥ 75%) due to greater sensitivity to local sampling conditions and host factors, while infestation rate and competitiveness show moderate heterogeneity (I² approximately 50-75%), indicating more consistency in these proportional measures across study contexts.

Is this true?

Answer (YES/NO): NO